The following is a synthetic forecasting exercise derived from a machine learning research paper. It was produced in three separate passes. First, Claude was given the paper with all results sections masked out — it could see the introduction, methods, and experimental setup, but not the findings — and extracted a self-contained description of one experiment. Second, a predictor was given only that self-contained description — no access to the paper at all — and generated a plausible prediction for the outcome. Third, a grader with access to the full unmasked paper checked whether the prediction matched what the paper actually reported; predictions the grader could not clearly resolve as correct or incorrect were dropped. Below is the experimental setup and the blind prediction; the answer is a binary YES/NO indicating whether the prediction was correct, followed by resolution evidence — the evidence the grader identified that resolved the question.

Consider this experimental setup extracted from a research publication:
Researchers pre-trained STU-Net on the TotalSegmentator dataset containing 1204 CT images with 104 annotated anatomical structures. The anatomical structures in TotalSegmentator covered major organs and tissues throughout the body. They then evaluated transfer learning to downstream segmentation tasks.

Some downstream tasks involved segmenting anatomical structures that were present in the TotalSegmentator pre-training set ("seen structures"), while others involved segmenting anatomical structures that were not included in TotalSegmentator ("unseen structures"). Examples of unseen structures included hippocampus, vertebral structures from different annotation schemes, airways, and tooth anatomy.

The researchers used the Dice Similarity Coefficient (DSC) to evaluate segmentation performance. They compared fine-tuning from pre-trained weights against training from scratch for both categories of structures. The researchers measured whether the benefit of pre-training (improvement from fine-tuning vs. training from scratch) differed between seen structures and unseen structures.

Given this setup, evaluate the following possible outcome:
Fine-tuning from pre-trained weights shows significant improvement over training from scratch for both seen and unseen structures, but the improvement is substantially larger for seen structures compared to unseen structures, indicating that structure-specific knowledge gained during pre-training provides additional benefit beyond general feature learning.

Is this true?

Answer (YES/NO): NO